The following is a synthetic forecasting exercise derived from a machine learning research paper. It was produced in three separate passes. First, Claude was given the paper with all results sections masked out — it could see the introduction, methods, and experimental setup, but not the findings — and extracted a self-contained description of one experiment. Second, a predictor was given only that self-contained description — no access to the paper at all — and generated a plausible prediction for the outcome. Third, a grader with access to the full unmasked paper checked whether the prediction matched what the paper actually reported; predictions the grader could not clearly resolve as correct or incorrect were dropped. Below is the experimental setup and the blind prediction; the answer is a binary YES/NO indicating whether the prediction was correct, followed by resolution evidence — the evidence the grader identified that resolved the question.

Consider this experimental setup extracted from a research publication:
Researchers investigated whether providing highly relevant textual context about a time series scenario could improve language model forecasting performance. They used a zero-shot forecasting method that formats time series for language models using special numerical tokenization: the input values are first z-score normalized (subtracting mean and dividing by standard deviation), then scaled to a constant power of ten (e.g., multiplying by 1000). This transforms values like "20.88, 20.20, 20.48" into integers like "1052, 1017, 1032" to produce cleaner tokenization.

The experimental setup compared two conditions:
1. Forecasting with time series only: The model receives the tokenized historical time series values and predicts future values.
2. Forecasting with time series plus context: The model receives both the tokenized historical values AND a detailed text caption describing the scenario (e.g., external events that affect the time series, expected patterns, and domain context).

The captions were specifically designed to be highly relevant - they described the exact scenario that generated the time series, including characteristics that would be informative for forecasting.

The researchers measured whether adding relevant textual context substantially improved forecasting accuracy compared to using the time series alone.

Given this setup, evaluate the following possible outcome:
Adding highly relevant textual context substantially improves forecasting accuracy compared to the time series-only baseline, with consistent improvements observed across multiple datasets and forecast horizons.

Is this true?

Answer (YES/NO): NO